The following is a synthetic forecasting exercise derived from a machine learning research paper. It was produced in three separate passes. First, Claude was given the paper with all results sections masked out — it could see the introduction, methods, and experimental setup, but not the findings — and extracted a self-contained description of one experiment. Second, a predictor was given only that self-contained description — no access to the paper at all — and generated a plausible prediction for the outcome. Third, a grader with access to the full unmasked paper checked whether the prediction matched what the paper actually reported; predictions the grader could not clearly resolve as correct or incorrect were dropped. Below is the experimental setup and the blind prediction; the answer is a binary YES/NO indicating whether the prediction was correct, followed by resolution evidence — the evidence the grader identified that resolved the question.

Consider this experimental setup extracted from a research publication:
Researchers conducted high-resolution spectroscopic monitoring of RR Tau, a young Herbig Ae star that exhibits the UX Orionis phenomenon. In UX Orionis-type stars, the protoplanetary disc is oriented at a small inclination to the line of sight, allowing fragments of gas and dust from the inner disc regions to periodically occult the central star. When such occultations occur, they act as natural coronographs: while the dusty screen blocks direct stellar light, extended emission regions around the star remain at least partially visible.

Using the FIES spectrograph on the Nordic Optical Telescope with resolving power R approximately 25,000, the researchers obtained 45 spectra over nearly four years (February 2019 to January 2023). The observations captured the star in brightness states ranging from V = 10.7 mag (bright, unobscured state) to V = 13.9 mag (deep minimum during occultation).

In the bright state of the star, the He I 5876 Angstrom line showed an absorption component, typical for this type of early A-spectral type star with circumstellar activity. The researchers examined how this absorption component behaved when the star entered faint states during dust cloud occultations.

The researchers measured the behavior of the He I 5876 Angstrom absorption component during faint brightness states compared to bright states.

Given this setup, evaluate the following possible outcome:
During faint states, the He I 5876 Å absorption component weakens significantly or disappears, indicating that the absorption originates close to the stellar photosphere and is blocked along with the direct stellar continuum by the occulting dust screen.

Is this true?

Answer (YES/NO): YES